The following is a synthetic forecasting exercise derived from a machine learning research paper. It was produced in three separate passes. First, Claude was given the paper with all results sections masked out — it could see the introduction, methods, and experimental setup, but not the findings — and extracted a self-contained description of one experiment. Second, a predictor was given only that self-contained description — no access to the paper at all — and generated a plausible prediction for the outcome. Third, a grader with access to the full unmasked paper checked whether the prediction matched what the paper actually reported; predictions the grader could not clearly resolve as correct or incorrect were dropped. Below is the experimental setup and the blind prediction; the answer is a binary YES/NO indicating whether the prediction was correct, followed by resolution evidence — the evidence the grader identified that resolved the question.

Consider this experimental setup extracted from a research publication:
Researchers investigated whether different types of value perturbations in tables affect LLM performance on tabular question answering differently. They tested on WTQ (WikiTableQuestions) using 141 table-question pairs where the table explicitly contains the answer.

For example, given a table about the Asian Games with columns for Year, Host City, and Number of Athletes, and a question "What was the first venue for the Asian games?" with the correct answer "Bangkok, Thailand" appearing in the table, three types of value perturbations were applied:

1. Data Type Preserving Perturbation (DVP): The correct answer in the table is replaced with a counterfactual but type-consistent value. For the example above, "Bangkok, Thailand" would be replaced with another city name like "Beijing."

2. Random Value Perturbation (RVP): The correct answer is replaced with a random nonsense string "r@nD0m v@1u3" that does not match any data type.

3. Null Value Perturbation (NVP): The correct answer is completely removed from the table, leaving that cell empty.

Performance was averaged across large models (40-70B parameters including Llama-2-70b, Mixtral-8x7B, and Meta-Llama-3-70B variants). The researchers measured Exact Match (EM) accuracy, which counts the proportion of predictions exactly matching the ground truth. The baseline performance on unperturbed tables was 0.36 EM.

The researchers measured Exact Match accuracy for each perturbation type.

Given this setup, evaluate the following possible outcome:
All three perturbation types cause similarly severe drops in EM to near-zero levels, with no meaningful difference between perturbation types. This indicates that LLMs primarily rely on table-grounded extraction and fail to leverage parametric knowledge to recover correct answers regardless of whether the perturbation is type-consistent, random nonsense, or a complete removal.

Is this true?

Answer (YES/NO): NO